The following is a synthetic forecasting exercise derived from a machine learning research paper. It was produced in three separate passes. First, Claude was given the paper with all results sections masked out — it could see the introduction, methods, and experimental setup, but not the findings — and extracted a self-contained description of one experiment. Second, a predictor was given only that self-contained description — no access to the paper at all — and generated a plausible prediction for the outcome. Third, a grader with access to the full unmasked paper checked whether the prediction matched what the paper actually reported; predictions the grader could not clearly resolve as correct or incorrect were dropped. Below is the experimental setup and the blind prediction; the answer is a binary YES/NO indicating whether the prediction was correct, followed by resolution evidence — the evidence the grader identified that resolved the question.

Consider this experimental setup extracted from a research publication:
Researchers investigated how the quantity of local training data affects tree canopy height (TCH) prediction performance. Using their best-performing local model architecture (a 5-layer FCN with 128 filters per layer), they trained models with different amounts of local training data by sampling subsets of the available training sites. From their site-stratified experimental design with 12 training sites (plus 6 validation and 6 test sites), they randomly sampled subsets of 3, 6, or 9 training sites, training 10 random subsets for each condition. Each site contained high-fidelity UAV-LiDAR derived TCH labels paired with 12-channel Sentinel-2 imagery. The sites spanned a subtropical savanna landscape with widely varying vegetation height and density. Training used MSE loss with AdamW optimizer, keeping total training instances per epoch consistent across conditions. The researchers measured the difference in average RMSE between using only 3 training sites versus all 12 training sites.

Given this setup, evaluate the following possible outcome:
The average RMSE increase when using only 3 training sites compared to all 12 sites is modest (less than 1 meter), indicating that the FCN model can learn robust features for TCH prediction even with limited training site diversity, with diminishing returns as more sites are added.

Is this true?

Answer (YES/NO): YES